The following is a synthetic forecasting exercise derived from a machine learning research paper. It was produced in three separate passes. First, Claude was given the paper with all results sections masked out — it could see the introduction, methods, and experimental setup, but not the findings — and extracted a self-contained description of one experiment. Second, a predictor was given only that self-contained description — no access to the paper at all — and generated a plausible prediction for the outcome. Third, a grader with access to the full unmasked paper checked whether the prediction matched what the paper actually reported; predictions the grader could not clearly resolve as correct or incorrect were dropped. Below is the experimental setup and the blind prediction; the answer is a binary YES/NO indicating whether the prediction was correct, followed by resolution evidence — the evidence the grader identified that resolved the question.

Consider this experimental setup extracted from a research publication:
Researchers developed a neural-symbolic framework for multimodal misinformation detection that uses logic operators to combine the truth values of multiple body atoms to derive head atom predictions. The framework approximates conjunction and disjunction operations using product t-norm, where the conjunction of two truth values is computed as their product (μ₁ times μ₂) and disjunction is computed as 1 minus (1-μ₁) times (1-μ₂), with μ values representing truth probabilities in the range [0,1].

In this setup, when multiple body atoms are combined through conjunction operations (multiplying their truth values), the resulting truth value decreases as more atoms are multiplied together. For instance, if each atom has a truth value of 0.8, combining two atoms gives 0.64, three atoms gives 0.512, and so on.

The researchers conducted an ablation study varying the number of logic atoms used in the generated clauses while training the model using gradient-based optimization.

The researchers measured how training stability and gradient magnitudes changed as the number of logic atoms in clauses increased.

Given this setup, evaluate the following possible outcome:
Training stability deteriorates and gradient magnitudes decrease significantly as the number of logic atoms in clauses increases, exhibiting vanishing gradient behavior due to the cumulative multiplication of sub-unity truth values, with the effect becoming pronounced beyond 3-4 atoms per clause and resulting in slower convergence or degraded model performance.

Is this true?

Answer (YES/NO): YES